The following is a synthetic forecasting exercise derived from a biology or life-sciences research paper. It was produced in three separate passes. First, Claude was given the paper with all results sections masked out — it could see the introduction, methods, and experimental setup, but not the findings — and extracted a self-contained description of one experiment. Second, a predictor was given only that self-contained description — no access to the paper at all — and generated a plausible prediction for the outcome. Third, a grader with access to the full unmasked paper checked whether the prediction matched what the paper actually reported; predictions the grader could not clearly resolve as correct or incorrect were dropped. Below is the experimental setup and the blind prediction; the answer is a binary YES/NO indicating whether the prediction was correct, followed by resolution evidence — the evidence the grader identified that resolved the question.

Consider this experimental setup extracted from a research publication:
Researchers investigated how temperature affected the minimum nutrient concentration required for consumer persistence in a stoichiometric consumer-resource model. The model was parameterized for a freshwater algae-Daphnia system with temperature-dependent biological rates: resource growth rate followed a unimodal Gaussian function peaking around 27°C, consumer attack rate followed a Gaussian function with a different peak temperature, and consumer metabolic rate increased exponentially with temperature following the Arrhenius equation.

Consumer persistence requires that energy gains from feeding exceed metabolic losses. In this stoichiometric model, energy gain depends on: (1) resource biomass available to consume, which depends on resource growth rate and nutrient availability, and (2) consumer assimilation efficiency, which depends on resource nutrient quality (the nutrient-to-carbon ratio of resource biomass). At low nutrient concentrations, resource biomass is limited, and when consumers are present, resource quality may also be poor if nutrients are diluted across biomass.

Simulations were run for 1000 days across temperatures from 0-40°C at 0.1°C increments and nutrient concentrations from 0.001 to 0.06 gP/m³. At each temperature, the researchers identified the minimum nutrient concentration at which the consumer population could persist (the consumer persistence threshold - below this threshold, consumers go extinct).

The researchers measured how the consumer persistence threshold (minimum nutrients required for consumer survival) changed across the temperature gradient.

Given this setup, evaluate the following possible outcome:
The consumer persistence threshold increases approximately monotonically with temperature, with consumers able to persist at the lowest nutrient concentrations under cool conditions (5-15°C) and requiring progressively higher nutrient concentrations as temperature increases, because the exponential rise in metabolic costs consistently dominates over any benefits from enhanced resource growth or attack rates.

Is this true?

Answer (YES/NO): NO